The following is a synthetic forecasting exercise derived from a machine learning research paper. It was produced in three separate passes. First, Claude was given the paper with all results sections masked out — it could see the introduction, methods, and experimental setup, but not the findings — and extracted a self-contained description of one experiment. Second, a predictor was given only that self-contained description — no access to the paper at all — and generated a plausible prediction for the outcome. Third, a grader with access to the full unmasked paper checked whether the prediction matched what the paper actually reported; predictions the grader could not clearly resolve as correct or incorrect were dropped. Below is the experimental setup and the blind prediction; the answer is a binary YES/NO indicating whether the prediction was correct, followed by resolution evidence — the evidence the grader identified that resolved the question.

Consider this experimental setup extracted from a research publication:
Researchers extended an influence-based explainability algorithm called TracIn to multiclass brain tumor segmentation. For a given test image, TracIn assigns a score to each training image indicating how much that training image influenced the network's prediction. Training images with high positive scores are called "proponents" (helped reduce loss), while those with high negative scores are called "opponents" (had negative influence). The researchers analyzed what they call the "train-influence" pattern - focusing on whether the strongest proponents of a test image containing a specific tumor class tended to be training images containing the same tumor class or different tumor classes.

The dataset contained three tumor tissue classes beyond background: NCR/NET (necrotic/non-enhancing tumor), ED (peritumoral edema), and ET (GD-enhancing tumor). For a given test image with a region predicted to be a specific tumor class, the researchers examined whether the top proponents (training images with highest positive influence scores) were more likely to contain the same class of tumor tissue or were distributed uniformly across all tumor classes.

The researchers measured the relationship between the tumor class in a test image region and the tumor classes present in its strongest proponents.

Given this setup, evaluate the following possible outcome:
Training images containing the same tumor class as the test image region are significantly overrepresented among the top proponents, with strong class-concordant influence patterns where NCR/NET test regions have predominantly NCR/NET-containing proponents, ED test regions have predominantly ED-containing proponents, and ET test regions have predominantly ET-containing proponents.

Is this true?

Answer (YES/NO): NO